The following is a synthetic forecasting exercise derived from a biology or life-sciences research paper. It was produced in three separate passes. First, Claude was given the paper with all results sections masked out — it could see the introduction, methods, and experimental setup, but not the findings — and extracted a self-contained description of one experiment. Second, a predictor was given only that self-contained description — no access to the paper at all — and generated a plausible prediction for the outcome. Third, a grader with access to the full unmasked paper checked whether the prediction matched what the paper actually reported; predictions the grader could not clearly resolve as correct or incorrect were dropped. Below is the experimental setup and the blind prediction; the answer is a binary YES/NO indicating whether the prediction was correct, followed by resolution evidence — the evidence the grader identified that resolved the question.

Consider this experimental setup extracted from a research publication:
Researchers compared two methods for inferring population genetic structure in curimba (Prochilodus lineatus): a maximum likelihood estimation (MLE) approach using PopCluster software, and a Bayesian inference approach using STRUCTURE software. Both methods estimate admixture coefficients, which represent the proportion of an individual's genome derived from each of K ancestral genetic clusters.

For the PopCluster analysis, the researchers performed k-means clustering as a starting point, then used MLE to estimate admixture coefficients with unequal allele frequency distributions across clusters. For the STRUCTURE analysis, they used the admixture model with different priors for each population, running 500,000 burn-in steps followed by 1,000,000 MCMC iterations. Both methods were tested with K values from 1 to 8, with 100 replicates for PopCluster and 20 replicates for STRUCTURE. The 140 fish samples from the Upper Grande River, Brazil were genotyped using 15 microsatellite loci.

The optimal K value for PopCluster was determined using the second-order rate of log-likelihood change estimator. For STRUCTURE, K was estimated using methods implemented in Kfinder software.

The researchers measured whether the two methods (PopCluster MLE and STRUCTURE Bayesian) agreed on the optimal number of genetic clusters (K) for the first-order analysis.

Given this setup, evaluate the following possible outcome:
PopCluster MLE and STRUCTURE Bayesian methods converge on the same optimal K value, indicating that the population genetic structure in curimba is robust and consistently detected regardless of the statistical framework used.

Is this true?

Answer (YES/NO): NO